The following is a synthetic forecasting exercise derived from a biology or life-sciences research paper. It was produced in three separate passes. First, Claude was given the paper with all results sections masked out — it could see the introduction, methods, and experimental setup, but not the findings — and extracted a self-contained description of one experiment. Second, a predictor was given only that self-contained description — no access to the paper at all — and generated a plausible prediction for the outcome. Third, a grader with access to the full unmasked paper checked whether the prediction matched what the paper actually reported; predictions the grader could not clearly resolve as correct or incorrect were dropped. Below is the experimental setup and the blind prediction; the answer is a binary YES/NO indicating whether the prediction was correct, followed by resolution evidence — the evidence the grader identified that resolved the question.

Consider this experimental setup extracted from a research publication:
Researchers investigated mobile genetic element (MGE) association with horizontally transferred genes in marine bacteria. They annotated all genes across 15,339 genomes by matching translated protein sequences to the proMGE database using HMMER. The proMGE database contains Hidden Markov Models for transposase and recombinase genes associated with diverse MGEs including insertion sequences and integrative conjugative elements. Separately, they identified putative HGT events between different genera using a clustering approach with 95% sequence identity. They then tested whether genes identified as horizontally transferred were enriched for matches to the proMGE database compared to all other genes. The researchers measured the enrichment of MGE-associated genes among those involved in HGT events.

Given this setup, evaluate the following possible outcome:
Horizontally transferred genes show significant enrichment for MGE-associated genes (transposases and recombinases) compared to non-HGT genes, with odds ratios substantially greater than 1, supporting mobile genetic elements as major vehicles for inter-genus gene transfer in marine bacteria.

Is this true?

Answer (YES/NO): YES